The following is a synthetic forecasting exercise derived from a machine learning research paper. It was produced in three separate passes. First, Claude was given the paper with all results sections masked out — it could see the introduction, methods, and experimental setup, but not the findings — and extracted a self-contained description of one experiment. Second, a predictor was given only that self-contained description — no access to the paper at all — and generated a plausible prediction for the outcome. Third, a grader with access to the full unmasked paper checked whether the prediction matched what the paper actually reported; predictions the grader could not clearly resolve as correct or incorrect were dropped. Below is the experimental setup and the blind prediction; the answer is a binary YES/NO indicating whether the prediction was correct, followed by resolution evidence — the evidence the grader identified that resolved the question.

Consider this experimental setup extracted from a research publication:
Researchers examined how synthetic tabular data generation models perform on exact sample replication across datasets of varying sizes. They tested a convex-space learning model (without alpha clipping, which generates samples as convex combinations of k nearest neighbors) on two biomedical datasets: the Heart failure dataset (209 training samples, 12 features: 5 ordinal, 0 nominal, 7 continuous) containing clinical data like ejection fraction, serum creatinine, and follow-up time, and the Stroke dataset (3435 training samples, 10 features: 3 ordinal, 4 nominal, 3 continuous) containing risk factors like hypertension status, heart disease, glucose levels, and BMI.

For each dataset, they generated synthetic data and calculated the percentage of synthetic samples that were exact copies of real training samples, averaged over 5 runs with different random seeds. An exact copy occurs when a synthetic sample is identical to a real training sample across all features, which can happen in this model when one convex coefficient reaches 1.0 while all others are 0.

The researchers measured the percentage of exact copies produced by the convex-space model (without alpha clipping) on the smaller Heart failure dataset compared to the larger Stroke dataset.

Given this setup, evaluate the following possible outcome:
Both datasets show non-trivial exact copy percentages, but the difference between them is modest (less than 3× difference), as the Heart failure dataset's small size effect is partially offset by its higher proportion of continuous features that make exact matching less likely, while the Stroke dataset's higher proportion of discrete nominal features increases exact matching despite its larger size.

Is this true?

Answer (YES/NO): NO